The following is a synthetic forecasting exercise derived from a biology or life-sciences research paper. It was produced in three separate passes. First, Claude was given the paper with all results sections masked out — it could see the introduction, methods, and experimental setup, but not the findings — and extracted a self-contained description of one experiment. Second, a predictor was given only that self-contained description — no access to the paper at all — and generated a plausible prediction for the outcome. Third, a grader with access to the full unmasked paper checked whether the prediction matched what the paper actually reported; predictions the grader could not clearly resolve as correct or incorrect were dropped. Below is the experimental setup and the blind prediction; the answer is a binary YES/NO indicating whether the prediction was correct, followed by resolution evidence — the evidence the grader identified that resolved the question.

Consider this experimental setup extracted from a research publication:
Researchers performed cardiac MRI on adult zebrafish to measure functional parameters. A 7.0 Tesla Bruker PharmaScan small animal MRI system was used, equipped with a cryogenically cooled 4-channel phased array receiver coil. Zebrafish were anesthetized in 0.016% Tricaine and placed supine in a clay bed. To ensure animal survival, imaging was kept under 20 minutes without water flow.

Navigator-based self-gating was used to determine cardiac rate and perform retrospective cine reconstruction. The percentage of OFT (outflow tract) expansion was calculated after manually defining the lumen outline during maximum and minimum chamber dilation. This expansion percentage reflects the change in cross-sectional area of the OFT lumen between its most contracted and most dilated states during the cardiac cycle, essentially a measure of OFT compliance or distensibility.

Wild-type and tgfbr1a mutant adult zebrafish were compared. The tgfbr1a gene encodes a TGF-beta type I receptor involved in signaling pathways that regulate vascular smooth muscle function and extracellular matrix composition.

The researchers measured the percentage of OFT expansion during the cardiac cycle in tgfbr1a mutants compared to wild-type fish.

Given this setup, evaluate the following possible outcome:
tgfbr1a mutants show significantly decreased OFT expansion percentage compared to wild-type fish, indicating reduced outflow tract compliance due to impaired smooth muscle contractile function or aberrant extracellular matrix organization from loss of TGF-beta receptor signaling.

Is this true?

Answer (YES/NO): NO